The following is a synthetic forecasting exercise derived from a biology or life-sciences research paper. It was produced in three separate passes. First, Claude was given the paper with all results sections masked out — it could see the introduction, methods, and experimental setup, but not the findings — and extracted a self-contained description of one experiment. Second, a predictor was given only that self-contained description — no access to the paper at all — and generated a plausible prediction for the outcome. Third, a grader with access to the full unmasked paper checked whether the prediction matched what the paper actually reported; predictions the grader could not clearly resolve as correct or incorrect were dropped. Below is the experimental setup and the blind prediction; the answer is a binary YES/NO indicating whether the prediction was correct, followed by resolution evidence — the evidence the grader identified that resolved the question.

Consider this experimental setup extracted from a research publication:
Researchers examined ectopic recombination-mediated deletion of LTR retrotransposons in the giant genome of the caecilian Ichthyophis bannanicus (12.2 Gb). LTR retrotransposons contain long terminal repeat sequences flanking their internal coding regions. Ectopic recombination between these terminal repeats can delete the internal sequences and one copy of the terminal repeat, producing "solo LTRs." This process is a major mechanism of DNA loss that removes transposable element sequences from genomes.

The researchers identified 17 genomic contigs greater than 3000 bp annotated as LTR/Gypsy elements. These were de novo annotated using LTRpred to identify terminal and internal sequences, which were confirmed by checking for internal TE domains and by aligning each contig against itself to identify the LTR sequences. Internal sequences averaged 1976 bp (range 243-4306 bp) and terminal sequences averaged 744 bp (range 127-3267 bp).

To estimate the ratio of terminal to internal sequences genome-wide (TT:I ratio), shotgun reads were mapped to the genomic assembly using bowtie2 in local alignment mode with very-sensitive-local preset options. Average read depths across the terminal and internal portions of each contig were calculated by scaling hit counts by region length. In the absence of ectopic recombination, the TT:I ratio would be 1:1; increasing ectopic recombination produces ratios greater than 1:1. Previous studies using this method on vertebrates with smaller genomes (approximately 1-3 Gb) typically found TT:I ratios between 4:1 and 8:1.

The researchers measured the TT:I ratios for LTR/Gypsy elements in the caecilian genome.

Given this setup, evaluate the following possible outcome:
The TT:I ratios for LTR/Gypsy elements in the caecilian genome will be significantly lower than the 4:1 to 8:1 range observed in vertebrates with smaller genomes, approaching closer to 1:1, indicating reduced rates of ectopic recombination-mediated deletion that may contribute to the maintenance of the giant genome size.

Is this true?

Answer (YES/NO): NO